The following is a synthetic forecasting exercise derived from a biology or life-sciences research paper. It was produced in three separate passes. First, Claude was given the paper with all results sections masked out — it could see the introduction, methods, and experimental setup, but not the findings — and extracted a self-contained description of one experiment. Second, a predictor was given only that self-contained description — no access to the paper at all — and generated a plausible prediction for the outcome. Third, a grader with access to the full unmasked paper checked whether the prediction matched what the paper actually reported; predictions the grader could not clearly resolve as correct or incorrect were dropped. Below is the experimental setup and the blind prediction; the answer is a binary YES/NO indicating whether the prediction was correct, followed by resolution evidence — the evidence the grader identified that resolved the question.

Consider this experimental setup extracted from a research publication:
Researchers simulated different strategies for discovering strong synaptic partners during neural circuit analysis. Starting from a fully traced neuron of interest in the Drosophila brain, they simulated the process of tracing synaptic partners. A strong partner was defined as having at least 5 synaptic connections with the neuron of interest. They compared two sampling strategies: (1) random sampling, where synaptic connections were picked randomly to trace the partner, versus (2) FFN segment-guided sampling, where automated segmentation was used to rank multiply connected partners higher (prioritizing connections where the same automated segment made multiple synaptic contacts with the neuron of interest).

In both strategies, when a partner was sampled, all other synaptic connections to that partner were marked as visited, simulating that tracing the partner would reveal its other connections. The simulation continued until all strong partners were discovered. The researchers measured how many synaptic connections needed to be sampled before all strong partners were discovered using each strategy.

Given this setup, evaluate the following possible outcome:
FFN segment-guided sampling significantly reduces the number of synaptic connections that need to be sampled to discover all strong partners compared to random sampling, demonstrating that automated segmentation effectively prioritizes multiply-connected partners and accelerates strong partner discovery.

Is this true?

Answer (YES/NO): YES